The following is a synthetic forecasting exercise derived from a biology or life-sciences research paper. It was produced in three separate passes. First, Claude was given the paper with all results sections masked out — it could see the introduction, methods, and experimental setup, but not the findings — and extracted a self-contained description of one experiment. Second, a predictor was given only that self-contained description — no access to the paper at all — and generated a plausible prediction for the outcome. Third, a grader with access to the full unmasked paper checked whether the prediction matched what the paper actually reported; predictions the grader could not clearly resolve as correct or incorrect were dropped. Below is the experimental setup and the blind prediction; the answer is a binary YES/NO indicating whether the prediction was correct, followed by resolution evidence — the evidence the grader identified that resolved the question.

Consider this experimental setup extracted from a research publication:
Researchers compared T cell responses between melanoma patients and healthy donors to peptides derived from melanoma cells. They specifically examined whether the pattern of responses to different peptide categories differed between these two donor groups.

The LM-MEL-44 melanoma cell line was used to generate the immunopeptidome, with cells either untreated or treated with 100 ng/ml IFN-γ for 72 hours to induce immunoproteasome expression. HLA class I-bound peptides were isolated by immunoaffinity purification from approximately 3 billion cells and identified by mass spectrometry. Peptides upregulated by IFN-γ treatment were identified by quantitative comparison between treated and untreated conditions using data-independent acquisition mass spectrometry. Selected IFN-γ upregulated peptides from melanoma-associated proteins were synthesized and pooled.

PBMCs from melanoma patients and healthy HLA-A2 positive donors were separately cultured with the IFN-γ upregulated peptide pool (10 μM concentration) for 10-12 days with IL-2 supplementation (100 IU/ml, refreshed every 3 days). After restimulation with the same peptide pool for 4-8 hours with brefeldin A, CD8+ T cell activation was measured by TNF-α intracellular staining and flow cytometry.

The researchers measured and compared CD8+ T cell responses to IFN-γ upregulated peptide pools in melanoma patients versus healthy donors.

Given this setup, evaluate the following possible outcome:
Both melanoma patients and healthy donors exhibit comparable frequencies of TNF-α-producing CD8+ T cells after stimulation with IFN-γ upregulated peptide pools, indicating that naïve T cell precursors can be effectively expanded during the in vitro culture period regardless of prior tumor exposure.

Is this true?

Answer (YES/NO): NO